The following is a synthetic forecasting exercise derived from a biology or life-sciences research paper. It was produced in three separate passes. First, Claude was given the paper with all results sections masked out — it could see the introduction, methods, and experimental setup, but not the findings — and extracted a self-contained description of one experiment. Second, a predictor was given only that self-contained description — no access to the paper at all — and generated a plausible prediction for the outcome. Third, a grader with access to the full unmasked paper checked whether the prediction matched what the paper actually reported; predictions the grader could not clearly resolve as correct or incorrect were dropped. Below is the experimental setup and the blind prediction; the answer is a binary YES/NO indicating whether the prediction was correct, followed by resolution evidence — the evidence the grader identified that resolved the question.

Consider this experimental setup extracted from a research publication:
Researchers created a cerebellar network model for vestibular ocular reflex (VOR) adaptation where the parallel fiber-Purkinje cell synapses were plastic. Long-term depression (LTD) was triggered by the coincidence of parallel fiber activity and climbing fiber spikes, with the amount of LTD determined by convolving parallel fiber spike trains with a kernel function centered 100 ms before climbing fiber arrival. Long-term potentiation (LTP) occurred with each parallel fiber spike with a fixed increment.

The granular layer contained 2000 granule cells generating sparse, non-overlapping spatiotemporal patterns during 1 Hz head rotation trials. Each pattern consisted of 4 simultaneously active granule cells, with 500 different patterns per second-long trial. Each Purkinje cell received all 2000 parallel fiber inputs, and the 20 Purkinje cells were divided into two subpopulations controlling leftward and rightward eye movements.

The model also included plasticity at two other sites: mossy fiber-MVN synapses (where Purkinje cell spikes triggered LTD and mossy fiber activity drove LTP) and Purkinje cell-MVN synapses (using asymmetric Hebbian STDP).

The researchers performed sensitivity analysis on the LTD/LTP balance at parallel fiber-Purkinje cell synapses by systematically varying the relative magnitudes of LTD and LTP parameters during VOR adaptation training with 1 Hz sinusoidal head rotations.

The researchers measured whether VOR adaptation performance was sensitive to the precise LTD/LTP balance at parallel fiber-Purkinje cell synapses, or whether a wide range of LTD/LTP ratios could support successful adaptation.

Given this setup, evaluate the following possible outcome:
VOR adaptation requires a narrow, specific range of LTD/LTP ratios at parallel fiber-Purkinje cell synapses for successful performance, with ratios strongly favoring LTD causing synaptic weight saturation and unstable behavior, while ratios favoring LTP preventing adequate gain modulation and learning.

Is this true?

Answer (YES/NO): NO